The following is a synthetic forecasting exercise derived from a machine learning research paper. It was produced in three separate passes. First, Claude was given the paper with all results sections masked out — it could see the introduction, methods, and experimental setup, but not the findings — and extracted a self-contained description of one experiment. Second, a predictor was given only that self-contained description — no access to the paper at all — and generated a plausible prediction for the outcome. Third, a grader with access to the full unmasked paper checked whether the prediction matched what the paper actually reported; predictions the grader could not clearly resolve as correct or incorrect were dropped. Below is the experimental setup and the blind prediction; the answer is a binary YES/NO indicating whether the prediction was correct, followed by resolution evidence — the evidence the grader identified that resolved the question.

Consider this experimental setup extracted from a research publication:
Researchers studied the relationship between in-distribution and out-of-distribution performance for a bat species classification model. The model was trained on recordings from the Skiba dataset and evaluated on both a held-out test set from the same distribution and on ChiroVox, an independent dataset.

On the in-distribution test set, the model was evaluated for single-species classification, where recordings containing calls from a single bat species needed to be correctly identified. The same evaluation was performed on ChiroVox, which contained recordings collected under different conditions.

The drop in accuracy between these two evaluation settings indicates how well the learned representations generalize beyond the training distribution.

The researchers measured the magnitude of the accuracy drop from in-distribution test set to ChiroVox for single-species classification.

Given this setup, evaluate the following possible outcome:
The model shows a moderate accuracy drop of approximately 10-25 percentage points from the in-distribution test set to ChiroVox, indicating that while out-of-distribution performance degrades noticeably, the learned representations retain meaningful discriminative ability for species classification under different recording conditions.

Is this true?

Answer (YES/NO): YES